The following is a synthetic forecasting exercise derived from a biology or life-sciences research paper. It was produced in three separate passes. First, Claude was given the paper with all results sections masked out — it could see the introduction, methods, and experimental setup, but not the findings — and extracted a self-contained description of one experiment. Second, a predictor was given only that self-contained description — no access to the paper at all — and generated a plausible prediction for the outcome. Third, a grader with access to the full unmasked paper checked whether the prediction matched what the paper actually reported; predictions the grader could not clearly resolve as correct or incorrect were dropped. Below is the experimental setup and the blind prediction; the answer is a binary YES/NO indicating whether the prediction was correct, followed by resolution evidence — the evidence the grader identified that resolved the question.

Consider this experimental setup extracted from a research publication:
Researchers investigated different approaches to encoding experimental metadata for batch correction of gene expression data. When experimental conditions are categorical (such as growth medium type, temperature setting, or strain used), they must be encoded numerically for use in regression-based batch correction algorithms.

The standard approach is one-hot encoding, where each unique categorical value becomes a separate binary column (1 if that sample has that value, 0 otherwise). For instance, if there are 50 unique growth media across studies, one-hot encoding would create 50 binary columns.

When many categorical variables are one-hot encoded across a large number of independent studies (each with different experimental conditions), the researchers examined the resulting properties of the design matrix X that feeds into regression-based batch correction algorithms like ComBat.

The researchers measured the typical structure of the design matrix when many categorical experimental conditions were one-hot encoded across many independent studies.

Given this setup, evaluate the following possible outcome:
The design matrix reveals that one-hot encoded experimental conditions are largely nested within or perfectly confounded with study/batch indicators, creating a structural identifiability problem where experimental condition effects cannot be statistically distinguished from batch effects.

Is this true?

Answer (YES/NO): NO